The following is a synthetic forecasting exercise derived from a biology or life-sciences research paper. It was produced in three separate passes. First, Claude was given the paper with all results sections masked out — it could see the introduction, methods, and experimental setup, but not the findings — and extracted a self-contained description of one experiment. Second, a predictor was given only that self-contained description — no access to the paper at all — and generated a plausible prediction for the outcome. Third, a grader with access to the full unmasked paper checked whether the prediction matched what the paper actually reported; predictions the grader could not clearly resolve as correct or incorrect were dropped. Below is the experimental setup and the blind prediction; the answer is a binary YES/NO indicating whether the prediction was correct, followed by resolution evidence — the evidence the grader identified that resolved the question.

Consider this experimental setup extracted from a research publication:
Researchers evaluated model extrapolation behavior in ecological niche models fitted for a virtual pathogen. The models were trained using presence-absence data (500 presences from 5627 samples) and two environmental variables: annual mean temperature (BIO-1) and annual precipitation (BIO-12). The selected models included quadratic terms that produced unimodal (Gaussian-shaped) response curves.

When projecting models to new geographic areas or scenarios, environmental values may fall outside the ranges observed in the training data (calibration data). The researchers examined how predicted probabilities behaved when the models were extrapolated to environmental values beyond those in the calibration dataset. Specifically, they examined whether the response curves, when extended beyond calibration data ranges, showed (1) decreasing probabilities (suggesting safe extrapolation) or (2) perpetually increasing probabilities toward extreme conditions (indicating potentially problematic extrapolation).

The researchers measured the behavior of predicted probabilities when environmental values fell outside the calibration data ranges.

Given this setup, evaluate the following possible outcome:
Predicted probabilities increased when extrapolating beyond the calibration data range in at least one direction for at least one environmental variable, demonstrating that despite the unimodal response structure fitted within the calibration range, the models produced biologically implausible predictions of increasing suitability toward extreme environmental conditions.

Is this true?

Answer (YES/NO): NO